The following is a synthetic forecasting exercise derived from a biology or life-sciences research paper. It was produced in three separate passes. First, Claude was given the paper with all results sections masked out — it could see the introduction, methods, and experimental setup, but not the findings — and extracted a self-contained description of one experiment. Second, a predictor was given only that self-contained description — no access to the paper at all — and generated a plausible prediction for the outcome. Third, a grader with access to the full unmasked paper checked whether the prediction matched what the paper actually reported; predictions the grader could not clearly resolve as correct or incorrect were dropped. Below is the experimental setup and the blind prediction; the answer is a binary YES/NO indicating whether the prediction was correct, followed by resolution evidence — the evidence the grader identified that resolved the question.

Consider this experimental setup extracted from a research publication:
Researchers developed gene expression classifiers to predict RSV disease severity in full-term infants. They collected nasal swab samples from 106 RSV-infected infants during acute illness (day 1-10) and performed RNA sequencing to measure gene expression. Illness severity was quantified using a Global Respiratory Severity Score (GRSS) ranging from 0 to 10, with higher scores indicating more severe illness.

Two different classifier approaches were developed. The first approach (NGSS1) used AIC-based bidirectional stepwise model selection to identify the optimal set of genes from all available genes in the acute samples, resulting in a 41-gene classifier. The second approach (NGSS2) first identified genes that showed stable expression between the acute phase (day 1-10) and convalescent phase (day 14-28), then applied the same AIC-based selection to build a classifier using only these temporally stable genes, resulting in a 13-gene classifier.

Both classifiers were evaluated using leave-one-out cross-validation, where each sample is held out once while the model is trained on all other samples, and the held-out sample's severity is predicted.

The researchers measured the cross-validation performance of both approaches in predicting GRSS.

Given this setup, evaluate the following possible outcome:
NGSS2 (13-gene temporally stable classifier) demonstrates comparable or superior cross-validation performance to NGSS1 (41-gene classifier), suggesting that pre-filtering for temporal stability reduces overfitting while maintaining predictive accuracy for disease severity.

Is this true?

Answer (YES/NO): NO